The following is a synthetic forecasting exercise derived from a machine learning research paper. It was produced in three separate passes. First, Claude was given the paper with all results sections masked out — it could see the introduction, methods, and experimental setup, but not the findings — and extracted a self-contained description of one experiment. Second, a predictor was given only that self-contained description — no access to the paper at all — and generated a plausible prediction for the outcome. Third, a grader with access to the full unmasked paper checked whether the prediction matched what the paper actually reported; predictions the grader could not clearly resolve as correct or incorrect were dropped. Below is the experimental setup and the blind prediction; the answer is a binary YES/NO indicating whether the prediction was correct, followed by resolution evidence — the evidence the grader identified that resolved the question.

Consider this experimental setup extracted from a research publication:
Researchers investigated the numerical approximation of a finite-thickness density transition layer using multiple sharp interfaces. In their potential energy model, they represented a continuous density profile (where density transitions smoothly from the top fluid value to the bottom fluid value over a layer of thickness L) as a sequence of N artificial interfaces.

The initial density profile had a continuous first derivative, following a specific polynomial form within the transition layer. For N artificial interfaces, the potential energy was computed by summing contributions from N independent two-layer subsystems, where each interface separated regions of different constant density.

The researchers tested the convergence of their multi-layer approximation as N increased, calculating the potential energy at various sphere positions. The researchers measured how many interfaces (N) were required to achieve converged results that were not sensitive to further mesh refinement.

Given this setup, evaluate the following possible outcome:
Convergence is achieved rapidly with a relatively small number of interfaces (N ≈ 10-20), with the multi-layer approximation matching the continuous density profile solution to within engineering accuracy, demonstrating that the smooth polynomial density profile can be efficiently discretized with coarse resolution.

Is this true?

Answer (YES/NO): NO